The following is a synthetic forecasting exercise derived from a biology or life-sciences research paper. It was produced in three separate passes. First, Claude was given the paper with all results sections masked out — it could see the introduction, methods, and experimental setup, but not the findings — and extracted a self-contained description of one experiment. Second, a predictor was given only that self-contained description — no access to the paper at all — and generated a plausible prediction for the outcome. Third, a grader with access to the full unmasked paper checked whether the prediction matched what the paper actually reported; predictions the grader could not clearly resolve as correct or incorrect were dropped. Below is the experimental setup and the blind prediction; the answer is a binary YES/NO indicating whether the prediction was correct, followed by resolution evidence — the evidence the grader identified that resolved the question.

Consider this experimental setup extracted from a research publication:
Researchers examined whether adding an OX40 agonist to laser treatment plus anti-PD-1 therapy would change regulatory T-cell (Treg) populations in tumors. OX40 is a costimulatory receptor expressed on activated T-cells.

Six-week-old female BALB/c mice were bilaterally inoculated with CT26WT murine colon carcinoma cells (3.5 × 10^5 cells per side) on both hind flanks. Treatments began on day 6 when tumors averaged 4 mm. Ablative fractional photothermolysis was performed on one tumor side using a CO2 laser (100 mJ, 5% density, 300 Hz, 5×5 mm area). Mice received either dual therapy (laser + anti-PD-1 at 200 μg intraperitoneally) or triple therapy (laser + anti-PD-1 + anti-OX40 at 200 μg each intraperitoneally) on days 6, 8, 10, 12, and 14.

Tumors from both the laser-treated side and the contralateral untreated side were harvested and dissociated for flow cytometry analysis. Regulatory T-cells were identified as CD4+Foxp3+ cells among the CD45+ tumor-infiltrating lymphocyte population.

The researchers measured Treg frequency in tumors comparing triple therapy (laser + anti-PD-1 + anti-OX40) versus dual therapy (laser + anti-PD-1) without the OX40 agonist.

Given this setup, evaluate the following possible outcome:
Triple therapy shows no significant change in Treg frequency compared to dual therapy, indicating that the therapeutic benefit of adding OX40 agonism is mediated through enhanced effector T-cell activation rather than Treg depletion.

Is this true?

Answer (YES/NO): YES